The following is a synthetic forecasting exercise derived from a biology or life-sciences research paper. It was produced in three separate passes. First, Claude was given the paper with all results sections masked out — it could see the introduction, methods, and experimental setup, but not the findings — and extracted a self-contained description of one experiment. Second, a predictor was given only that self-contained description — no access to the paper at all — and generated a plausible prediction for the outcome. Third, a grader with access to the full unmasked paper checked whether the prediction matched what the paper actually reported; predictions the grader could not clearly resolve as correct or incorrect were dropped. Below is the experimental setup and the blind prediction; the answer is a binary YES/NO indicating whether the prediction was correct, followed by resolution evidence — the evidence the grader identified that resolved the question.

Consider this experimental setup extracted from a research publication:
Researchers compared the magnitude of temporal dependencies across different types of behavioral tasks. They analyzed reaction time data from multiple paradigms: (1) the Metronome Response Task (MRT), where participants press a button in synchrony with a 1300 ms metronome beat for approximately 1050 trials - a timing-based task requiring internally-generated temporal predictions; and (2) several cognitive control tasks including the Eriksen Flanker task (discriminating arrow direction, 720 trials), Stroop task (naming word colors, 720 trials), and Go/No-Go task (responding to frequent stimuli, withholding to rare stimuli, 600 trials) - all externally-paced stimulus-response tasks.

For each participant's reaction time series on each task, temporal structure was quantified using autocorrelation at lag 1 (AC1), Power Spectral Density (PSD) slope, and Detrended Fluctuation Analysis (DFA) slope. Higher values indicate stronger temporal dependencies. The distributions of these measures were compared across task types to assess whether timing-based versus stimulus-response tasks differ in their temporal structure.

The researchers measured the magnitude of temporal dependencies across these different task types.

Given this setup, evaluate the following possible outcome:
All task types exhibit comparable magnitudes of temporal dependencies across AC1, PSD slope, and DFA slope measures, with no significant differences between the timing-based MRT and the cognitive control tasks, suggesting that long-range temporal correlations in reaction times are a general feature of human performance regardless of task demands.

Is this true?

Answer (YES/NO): NO